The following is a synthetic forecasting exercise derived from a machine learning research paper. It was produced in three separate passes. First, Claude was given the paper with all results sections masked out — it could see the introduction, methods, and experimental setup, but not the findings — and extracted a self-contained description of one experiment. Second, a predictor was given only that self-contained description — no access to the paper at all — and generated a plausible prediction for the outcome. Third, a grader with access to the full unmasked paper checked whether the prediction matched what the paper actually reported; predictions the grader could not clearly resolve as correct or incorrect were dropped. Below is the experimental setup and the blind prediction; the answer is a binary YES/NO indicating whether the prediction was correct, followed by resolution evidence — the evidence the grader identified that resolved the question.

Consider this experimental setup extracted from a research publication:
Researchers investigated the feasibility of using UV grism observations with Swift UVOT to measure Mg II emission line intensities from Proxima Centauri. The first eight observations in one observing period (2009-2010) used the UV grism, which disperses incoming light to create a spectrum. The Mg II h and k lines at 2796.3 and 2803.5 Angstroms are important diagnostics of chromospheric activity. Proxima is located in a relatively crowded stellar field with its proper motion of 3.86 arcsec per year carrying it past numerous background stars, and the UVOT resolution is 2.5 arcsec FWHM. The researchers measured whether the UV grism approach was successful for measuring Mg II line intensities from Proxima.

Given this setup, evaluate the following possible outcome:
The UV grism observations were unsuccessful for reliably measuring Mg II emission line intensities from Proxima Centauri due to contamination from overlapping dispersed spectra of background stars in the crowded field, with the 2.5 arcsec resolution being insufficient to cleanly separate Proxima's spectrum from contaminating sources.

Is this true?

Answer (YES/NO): YES